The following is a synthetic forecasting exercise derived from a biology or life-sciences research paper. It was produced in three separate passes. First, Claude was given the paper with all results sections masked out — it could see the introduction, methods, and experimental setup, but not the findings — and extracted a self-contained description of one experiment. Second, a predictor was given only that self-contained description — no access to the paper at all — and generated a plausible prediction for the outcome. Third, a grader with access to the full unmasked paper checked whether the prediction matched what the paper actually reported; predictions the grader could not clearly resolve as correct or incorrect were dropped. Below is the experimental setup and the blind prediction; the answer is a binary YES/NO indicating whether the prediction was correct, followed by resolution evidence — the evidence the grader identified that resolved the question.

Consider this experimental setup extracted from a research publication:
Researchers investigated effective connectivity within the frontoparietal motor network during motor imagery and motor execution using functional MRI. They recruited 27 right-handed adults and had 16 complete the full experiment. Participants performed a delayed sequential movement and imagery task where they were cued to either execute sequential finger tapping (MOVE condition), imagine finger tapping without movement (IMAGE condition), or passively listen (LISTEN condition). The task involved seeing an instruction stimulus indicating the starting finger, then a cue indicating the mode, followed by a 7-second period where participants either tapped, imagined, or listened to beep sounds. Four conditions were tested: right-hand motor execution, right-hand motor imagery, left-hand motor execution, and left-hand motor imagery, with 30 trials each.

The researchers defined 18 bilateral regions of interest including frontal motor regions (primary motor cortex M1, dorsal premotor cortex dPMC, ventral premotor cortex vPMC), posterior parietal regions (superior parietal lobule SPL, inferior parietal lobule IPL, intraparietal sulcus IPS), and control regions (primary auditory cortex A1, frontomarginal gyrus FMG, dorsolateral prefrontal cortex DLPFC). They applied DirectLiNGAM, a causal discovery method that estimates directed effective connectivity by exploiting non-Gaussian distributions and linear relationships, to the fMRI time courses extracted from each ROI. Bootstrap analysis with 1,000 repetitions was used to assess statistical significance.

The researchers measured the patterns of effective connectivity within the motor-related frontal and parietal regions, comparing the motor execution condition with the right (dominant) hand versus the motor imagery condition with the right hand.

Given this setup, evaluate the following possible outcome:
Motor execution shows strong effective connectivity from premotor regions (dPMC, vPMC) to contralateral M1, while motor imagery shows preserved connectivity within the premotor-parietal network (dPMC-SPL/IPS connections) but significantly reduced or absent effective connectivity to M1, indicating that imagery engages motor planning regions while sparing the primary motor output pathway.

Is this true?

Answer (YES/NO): NO